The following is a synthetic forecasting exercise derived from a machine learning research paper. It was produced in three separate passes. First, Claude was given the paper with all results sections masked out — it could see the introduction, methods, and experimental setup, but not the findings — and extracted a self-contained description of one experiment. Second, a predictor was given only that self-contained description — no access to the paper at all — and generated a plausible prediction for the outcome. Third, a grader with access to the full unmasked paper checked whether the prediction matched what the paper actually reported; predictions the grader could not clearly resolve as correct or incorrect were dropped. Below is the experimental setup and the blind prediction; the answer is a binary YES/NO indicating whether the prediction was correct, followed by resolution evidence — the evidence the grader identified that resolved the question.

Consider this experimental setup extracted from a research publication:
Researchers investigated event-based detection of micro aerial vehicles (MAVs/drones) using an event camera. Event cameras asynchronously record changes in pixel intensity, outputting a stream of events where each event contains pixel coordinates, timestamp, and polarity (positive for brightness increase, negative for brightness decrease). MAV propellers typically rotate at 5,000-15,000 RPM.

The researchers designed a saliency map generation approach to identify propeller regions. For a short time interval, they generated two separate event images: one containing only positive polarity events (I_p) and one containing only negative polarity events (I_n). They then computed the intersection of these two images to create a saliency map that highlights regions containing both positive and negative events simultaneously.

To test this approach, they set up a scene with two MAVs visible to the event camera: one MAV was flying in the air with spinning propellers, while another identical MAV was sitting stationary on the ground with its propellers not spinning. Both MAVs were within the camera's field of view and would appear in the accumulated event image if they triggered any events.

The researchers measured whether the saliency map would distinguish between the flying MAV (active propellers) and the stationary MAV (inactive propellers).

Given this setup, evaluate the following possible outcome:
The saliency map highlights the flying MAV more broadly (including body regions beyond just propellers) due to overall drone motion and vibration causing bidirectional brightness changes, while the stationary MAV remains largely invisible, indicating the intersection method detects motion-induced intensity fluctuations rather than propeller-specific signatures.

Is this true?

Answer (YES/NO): NO